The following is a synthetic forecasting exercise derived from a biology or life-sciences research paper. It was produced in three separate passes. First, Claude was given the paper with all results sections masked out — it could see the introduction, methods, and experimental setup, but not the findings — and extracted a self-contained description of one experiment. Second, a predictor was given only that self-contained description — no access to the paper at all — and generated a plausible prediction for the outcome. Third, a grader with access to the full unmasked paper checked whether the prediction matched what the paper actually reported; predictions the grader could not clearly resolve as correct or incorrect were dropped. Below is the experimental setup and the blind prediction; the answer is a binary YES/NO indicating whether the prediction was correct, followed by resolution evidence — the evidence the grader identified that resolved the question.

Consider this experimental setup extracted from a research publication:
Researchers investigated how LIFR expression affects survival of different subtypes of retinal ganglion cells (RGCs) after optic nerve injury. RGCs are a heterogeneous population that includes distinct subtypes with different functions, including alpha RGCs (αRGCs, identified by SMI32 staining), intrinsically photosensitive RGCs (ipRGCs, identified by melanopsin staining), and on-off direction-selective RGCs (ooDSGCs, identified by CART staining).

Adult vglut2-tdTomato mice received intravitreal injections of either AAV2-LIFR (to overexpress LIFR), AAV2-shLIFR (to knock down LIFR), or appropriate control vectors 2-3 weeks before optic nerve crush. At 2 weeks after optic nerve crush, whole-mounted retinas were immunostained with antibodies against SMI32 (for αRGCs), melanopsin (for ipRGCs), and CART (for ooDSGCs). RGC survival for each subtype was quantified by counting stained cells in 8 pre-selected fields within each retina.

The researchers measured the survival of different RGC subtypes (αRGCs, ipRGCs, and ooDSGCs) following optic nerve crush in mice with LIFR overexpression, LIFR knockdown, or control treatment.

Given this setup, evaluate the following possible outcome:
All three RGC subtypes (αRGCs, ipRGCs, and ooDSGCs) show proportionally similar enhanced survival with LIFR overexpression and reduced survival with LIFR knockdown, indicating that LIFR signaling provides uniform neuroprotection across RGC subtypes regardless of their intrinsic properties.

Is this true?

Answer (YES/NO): NO